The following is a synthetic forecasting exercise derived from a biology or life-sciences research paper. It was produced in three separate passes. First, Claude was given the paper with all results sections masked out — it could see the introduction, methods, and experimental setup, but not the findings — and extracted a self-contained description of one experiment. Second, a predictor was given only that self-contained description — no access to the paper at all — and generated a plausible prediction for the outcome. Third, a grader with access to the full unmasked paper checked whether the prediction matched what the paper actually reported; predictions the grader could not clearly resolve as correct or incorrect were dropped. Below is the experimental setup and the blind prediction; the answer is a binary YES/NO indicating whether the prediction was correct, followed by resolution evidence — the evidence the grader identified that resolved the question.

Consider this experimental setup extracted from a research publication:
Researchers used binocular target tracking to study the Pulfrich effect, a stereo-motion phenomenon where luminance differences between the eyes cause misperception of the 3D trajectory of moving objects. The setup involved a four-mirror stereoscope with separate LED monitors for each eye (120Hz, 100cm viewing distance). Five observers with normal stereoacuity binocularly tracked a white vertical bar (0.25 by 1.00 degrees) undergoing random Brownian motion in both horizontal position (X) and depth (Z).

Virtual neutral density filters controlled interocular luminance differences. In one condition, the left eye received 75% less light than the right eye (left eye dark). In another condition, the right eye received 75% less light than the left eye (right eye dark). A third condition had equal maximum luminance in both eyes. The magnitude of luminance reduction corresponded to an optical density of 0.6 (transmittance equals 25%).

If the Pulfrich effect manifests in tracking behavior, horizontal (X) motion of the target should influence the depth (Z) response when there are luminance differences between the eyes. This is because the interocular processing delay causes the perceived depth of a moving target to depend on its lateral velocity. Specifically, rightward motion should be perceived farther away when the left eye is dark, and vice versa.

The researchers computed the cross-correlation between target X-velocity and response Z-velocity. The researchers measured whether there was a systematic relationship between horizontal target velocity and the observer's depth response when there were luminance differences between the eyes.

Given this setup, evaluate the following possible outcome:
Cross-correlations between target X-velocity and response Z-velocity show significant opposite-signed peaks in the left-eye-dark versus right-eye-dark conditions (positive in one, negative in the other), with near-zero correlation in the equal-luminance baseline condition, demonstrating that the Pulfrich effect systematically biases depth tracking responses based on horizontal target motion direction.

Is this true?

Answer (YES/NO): YES